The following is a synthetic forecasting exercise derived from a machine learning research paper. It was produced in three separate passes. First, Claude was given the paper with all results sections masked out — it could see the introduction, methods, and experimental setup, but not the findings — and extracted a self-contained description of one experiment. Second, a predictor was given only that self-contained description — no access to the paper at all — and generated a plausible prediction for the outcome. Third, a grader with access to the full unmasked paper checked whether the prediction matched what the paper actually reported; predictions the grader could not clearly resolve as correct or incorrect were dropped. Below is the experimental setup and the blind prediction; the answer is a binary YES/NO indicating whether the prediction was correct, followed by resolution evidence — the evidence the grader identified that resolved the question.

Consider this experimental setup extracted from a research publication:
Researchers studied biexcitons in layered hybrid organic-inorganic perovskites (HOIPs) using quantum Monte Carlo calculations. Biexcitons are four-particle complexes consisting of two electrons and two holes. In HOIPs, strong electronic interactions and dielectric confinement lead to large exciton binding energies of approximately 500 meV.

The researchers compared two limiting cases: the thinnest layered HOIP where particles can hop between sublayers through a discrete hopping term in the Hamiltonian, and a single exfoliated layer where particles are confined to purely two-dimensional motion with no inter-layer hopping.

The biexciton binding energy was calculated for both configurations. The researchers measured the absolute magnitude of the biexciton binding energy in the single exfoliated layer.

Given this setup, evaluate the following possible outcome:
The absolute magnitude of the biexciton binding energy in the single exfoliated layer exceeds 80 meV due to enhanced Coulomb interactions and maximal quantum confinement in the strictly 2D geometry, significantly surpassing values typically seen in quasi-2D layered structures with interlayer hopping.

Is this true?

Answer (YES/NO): NO